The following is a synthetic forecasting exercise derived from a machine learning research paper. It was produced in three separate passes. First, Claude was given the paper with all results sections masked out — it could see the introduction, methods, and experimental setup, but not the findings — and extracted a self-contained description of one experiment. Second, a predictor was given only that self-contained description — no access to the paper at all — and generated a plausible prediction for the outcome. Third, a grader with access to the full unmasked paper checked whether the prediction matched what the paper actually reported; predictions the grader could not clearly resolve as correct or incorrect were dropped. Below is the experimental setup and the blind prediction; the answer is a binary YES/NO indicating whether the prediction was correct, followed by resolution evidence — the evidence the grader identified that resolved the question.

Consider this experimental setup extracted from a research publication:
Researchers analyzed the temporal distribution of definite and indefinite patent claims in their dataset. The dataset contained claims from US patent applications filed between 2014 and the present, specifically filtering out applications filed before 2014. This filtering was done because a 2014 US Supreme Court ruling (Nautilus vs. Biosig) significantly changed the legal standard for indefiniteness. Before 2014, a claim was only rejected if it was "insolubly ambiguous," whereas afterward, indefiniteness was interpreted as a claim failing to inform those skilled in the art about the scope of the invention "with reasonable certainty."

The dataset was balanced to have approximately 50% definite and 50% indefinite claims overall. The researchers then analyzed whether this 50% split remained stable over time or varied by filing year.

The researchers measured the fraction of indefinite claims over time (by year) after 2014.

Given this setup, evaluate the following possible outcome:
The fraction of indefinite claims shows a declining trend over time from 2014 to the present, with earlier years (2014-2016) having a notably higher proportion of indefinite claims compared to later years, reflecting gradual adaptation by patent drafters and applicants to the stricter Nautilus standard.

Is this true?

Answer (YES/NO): NO